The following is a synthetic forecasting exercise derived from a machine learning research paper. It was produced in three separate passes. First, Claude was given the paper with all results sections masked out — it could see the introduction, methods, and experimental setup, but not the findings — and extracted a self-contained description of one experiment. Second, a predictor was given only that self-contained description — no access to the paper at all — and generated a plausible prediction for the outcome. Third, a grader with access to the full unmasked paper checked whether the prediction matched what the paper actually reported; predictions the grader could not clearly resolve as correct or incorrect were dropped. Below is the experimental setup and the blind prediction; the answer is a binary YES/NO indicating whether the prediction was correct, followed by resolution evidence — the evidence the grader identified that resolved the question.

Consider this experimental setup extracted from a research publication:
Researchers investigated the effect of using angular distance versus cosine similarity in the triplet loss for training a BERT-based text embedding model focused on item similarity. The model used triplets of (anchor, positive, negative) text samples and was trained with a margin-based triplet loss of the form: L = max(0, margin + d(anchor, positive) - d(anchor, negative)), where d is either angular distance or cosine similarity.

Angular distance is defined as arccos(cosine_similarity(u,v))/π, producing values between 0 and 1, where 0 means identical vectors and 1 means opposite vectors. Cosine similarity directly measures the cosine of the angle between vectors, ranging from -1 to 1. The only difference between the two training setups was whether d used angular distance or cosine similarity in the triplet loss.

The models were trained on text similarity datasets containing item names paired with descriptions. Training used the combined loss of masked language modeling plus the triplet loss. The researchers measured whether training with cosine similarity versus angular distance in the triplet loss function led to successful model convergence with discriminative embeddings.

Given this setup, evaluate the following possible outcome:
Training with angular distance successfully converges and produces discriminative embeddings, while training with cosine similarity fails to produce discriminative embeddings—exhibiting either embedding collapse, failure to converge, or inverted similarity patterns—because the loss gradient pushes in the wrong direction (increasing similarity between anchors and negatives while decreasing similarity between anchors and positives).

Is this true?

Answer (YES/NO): NO